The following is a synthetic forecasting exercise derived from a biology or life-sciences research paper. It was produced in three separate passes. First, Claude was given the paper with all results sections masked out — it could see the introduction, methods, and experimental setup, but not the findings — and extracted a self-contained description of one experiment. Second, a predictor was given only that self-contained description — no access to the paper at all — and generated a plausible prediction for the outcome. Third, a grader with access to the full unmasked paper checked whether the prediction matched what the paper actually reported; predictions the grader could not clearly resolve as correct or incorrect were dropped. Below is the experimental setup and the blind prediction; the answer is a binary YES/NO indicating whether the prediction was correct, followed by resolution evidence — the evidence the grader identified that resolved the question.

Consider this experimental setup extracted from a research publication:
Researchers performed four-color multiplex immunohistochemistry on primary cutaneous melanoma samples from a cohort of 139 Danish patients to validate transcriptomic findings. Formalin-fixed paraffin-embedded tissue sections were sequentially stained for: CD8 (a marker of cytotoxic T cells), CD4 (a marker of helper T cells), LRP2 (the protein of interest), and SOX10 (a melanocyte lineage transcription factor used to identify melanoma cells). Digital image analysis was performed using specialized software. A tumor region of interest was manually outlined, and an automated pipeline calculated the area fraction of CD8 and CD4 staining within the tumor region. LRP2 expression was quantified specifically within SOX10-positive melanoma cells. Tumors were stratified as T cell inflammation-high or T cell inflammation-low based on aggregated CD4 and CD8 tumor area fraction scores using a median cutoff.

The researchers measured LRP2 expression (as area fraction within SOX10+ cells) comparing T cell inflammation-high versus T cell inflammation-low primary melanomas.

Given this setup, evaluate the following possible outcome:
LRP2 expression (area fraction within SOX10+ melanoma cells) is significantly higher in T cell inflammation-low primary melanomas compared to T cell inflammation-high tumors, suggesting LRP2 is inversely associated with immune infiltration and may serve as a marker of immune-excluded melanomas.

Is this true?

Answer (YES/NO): NO